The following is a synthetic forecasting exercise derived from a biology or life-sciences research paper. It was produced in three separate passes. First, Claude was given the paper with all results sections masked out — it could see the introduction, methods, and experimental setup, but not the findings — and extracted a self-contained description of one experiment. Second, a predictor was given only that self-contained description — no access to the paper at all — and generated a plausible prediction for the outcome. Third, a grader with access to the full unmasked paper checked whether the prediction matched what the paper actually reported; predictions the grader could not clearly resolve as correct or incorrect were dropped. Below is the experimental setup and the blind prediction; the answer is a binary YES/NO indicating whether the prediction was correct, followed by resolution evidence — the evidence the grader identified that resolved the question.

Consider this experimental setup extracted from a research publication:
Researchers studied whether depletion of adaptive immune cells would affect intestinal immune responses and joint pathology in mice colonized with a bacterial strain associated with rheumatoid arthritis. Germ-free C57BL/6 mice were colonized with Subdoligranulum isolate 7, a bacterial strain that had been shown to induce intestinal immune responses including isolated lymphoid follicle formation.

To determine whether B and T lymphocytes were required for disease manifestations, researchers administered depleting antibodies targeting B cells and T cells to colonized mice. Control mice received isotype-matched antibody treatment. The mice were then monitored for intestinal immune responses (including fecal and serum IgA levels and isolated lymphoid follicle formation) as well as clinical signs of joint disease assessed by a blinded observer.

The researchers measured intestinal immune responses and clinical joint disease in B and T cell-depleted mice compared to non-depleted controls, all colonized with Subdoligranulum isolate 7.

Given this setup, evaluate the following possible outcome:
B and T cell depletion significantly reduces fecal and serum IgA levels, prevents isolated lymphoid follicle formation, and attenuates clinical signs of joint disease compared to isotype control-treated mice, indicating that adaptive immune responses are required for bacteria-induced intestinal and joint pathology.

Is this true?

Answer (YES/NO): NO